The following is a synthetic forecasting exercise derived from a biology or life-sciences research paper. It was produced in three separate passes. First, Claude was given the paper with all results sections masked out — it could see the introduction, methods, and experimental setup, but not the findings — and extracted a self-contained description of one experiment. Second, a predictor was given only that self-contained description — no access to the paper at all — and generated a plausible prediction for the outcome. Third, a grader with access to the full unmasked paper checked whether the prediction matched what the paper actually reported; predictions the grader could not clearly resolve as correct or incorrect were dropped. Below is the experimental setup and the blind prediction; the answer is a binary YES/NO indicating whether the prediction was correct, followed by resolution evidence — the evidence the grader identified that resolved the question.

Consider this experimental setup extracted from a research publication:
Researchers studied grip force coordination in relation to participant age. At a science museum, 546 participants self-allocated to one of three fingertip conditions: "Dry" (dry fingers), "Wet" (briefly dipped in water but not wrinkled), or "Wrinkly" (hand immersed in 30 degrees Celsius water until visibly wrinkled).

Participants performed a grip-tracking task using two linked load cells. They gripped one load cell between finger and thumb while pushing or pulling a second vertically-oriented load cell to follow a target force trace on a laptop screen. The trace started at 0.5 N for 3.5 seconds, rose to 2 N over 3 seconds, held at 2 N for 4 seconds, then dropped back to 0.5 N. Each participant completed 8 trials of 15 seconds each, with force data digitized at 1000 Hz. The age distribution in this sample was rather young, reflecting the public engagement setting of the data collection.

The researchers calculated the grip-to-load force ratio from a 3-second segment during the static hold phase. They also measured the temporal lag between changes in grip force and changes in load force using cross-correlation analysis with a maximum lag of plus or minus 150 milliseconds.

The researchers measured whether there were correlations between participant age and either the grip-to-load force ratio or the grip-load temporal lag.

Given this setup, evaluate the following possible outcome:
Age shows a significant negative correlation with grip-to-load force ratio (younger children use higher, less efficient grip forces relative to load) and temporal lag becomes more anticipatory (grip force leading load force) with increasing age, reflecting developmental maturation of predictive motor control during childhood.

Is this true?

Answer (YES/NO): NO